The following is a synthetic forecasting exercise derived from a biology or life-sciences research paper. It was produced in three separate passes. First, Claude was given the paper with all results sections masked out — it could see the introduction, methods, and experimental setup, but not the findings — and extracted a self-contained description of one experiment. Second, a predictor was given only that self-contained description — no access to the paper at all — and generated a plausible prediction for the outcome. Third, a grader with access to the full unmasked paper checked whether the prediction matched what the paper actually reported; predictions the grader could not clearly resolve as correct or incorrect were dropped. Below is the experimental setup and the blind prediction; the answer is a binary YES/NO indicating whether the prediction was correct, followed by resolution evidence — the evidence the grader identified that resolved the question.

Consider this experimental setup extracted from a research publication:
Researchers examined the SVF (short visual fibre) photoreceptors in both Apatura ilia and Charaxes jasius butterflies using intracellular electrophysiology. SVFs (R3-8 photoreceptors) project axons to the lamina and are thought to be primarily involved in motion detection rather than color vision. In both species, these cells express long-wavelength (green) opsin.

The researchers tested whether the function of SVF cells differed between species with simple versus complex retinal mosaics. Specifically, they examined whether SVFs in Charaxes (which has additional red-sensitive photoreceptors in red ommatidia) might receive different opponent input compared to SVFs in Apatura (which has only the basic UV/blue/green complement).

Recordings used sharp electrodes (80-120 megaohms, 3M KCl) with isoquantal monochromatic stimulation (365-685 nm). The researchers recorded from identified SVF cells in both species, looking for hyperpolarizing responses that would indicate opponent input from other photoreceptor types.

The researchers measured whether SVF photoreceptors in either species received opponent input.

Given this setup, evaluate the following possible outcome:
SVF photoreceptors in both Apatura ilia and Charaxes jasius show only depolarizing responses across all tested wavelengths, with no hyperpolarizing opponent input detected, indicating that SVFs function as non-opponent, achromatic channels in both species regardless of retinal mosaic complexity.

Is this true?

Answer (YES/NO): YES